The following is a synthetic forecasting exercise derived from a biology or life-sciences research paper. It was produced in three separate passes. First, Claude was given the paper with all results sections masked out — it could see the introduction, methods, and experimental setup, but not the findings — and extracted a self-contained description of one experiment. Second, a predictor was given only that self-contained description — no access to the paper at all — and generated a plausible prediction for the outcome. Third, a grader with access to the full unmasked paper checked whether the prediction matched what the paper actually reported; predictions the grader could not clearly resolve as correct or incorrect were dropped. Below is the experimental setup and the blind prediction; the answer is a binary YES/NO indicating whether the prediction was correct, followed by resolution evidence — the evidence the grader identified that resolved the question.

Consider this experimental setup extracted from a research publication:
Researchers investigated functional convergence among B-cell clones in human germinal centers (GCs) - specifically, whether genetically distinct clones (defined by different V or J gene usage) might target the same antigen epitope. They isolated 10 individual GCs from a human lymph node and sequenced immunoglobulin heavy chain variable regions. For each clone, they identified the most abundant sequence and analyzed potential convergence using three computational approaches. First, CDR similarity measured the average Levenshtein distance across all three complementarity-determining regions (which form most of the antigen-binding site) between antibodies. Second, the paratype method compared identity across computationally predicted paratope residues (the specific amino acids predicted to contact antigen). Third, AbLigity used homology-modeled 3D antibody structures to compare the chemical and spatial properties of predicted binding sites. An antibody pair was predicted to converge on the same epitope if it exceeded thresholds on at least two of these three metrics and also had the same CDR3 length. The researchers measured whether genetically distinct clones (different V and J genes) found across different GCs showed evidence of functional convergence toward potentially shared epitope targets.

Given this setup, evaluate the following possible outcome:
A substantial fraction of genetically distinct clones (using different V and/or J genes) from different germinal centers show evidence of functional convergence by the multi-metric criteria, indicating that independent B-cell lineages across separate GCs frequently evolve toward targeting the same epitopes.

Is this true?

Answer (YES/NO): NO